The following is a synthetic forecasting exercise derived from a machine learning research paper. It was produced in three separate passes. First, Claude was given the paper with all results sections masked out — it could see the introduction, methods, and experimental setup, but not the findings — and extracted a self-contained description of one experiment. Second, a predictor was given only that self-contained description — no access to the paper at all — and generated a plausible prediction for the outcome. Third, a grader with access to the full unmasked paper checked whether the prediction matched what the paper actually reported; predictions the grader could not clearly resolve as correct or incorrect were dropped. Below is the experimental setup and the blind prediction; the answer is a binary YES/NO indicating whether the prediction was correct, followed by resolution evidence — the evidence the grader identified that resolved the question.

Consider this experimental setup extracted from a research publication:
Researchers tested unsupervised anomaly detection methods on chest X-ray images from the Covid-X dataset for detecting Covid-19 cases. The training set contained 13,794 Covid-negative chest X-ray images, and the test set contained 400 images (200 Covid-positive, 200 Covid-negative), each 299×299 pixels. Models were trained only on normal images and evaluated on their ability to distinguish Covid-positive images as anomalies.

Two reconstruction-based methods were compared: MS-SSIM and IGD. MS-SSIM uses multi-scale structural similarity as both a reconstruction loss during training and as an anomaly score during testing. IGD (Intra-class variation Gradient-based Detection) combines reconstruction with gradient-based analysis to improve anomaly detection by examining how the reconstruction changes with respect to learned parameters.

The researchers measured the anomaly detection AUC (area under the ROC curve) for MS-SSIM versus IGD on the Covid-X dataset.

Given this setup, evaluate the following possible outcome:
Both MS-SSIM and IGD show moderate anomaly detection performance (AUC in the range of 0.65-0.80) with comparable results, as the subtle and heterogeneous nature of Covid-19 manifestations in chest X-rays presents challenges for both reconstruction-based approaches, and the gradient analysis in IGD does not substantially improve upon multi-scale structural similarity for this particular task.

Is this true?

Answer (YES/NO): NO